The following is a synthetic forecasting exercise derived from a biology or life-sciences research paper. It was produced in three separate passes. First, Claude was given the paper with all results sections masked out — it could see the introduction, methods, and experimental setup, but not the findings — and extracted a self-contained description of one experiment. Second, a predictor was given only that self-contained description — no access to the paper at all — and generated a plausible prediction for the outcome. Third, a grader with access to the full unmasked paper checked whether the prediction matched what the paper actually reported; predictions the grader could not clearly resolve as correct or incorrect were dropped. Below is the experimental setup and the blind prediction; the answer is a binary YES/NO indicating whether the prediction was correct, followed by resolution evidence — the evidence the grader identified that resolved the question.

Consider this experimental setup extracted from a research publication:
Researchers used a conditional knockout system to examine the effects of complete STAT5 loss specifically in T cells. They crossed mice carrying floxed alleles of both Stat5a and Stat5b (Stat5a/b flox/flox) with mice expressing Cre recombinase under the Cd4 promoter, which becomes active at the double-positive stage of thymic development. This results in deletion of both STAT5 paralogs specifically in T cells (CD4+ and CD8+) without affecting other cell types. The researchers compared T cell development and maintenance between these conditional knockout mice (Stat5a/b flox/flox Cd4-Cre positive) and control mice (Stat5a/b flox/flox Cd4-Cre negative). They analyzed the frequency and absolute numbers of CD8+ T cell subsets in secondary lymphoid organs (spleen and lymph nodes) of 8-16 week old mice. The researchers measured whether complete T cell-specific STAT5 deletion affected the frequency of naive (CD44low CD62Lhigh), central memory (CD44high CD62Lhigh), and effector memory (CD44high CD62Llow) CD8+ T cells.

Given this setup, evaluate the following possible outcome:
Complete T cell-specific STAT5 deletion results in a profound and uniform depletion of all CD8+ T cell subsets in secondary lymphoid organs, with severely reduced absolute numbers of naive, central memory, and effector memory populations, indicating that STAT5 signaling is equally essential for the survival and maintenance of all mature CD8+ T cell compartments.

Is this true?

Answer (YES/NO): NO